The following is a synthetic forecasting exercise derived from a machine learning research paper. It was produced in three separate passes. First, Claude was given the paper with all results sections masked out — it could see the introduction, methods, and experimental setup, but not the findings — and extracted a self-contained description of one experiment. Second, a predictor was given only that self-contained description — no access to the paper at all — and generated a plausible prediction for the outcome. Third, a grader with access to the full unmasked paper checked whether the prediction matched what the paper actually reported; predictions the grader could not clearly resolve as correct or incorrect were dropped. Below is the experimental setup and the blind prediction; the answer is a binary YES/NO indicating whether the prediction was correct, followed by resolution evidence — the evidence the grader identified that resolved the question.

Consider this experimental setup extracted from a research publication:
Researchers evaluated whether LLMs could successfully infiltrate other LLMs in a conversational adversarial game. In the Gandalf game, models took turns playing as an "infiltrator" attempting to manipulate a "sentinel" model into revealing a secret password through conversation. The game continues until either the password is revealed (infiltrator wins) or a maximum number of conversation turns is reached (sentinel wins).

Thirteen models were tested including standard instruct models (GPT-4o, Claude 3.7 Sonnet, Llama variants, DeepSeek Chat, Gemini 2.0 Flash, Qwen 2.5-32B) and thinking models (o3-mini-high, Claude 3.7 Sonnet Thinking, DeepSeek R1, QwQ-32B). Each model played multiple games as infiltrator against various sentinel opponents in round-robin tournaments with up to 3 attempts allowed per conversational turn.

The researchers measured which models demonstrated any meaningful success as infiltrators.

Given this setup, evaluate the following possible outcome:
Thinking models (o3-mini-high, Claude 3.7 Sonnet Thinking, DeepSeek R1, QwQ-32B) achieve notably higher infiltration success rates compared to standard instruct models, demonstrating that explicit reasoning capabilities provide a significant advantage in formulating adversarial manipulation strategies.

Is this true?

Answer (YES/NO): YES